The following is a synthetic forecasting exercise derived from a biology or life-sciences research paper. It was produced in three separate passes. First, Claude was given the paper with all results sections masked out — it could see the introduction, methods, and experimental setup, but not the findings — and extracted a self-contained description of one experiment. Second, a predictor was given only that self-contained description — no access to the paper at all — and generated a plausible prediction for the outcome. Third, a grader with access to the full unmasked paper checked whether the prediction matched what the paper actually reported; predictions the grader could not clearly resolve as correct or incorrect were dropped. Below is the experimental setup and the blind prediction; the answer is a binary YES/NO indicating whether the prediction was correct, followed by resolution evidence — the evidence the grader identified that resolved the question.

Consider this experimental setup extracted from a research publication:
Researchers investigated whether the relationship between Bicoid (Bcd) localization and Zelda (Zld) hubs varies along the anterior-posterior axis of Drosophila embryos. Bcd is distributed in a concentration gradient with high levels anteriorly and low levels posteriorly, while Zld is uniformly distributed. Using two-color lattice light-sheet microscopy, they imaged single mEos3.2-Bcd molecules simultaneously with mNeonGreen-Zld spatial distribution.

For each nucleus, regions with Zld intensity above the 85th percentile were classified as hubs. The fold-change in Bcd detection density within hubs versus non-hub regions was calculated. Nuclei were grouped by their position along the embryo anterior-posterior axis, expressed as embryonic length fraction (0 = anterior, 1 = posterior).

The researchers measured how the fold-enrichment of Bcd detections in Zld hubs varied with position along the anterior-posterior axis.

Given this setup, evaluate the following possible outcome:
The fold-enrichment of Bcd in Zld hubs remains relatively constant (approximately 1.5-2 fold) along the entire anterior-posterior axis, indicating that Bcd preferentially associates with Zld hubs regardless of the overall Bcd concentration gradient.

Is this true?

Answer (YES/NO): NO